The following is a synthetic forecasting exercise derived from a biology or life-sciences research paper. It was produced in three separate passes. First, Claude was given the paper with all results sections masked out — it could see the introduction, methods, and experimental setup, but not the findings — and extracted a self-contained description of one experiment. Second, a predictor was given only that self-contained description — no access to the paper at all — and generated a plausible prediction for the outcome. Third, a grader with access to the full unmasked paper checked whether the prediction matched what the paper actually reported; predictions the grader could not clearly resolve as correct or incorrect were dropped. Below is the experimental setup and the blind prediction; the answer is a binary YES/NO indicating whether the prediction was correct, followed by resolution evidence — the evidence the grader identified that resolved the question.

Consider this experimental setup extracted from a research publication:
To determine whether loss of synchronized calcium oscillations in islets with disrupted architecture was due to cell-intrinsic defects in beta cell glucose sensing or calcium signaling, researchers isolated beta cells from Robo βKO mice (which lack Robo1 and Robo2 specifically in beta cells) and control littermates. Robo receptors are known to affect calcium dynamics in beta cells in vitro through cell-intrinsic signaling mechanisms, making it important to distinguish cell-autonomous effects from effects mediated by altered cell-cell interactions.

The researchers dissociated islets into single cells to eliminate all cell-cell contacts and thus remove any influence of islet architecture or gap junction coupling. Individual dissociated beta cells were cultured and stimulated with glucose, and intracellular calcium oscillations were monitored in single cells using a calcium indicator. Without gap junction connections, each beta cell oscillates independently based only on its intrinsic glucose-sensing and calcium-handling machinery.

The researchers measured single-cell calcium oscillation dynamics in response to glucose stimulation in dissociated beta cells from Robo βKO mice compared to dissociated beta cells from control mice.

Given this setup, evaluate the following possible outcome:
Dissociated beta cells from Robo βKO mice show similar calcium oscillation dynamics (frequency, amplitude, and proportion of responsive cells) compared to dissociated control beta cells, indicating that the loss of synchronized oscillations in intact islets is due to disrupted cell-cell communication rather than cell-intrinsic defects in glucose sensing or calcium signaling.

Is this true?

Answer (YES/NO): YES